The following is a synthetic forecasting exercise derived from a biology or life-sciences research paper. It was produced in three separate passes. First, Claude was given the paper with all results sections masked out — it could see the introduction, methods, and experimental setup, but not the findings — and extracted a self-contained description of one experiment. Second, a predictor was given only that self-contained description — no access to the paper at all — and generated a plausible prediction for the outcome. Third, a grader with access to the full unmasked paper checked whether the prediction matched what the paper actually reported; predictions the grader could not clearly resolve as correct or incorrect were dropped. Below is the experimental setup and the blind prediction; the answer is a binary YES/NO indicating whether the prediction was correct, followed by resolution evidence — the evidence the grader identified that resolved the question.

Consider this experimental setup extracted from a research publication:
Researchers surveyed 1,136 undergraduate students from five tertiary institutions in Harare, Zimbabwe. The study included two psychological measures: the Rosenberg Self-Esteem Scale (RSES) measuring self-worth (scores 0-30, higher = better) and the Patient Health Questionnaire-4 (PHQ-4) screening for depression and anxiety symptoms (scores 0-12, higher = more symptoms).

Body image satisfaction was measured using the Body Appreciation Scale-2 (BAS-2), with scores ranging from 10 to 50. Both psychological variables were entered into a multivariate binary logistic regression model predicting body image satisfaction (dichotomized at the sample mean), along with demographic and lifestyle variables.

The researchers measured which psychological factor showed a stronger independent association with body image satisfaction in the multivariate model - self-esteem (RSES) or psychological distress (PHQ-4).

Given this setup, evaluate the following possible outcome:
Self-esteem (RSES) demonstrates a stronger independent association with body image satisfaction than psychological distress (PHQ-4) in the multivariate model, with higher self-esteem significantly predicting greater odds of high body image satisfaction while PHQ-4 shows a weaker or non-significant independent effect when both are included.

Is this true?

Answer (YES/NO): YES